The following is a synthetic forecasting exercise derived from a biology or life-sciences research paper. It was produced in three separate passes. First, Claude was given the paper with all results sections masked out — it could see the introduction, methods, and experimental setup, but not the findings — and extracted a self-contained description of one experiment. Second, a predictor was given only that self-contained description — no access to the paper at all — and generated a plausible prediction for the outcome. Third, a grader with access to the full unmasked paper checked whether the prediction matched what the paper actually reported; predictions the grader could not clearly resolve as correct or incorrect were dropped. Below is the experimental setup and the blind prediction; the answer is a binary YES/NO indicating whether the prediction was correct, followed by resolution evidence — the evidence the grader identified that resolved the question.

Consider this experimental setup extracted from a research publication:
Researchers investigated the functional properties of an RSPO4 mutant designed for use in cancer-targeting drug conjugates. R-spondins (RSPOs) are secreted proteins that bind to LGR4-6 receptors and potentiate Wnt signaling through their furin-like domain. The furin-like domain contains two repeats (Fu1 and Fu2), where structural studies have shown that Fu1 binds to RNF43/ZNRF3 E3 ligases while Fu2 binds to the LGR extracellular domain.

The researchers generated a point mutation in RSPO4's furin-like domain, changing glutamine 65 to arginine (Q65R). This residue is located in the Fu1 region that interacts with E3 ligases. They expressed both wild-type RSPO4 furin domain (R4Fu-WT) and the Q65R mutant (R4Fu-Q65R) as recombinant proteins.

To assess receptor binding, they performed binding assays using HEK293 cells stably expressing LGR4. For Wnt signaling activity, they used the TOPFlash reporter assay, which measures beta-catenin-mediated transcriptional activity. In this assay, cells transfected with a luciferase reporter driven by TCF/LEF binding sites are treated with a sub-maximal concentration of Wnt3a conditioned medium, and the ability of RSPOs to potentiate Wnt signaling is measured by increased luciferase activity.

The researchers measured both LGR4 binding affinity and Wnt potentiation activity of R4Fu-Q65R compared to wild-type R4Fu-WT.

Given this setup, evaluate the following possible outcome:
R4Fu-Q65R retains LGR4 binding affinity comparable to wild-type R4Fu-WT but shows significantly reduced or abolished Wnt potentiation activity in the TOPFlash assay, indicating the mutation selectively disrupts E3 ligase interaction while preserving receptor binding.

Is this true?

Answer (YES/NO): YES